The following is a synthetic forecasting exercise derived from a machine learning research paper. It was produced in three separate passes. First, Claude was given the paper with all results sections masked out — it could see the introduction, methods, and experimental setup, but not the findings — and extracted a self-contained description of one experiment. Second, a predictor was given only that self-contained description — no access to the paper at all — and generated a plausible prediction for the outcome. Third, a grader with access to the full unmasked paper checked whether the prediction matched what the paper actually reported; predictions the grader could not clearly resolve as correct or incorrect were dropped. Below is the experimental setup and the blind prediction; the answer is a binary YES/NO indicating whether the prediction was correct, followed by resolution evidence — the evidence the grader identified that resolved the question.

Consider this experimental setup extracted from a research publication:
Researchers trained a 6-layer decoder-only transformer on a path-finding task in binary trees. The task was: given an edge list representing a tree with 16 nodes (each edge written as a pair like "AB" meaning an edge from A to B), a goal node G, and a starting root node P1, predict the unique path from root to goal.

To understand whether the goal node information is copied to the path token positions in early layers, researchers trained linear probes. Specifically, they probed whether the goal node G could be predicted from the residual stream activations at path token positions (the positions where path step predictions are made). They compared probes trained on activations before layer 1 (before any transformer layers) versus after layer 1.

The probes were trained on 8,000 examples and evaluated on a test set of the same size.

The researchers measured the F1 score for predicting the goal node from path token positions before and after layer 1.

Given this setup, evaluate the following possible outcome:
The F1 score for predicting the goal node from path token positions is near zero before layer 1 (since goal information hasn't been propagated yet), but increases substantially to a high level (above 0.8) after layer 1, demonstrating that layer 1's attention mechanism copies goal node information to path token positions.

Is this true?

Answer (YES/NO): YES